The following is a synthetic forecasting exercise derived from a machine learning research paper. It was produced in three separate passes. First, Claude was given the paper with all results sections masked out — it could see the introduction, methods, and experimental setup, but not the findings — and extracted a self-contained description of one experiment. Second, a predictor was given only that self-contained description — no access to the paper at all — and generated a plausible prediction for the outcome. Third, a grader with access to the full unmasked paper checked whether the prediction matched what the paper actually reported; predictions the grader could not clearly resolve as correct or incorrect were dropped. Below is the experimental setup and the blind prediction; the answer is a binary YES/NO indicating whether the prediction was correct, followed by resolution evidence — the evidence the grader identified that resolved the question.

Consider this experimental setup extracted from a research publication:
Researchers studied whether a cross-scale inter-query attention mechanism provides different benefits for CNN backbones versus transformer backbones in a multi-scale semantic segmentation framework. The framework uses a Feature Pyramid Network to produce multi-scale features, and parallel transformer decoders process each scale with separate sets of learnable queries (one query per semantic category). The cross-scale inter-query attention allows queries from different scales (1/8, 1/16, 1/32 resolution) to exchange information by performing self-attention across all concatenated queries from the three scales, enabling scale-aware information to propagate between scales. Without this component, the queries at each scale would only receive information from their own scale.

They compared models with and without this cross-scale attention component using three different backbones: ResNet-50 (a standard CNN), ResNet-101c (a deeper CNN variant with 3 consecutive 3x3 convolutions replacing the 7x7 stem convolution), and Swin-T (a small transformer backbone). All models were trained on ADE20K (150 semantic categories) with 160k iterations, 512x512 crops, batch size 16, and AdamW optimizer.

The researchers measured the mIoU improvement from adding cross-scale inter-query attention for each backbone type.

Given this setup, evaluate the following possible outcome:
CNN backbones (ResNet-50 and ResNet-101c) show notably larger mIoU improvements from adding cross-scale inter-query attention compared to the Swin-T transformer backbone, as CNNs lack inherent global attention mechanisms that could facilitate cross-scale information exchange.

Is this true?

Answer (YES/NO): YES